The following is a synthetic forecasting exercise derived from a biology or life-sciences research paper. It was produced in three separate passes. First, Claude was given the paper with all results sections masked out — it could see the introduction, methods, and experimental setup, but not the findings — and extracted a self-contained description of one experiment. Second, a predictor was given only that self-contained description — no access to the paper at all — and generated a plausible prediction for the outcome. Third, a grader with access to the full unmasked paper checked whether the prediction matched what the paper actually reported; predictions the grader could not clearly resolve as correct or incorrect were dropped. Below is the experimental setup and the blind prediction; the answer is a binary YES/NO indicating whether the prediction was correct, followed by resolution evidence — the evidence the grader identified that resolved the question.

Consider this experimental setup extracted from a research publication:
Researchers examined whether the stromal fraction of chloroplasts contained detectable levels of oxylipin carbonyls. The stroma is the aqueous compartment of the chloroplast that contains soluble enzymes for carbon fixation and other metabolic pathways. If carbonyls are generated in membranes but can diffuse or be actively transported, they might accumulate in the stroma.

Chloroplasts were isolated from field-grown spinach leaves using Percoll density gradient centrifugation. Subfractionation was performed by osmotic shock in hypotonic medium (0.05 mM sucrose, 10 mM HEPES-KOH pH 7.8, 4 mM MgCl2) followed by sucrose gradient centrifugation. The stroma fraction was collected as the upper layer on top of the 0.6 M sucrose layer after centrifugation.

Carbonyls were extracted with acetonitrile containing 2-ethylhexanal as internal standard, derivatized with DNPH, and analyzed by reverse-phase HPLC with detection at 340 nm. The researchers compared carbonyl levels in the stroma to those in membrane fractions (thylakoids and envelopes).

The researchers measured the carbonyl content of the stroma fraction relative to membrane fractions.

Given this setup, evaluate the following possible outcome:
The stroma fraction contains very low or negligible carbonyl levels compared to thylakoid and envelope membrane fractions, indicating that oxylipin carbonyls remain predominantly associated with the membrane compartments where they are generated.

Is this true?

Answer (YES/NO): NO